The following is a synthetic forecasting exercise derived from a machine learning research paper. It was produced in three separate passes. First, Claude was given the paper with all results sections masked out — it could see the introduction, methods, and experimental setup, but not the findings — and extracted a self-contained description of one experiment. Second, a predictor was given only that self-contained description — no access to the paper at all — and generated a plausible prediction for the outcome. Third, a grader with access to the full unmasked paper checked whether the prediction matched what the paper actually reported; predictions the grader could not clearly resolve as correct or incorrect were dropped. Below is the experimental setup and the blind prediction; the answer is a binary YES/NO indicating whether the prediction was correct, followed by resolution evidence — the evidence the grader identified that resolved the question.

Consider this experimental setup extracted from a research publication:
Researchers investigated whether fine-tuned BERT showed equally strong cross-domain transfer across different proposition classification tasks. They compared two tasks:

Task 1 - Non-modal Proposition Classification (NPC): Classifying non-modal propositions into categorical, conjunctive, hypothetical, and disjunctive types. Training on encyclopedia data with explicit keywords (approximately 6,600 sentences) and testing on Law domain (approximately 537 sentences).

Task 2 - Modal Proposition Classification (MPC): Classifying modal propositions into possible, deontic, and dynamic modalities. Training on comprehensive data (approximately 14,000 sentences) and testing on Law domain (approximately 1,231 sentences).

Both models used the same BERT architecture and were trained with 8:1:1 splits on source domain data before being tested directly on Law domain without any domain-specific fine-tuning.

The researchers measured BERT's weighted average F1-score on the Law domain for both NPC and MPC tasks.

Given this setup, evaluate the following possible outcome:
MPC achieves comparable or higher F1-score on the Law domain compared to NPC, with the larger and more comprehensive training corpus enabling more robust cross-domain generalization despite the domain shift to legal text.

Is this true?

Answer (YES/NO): YES